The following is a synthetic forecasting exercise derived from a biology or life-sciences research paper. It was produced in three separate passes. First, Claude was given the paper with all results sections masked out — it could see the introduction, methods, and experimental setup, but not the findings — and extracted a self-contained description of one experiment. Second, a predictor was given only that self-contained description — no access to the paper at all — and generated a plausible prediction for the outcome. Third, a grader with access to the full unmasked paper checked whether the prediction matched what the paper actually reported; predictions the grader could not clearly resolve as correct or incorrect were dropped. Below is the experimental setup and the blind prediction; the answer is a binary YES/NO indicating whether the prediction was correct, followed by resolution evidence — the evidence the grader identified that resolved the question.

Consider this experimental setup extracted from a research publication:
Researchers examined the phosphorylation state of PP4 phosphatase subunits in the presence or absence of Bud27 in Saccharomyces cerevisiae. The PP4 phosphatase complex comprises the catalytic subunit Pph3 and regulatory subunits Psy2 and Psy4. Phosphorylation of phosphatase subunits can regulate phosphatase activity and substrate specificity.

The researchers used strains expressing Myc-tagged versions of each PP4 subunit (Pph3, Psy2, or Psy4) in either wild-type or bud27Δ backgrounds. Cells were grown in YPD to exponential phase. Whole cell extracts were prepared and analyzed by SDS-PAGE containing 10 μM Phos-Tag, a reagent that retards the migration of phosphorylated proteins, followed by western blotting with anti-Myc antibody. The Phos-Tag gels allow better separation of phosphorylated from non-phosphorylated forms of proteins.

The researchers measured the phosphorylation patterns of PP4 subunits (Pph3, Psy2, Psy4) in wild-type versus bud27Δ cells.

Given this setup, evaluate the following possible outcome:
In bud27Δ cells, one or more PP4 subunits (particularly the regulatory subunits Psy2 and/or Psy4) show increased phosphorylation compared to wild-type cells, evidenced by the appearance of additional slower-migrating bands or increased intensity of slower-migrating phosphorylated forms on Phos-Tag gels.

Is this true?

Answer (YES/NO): NO